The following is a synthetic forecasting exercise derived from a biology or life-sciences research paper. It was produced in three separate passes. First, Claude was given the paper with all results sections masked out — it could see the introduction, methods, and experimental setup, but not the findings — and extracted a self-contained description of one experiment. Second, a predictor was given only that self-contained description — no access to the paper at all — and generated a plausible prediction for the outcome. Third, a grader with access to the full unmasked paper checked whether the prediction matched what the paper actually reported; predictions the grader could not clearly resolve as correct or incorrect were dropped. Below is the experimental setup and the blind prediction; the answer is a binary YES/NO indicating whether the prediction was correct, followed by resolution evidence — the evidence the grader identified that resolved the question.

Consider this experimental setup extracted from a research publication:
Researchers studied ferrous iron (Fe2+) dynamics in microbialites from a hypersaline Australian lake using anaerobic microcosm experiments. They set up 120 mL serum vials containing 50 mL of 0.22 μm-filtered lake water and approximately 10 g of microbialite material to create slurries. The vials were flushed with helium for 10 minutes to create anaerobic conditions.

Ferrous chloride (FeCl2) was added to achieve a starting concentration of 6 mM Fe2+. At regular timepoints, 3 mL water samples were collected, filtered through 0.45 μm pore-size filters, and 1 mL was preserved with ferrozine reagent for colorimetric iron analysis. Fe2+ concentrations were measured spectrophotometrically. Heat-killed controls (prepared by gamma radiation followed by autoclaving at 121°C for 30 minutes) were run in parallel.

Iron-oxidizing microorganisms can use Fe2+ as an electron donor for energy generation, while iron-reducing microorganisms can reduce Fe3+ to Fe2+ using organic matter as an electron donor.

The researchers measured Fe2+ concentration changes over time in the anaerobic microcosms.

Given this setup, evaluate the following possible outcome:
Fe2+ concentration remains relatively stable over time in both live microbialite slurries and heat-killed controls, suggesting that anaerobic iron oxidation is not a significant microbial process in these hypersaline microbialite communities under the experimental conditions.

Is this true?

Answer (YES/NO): NO